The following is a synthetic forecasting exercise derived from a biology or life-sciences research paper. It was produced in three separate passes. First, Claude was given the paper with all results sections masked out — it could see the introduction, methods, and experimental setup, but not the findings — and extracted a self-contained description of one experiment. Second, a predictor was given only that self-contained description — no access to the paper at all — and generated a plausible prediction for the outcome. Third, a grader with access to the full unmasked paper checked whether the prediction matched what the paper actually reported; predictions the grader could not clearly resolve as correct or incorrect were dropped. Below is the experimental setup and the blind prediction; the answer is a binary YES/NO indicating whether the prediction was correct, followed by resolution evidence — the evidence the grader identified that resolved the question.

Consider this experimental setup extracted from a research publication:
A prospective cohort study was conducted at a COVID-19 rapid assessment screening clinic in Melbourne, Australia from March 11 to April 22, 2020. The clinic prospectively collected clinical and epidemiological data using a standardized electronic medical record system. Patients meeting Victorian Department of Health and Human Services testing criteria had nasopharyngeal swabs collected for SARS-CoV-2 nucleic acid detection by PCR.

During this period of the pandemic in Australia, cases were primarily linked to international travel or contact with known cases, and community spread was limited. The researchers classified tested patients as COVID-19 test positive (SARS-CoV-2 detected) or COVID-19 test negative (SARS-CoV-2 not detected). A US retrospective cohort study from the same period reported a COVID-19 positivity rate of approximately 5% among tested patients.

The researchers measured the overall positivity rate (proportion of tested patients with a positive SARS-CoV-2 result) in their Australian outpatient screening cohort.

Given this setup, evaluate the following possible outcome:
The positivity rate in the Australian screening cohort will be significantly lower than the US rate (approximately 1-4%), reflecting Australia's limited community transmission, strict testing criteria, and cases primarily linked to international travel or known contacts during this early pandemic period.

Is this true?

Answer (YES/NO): YES